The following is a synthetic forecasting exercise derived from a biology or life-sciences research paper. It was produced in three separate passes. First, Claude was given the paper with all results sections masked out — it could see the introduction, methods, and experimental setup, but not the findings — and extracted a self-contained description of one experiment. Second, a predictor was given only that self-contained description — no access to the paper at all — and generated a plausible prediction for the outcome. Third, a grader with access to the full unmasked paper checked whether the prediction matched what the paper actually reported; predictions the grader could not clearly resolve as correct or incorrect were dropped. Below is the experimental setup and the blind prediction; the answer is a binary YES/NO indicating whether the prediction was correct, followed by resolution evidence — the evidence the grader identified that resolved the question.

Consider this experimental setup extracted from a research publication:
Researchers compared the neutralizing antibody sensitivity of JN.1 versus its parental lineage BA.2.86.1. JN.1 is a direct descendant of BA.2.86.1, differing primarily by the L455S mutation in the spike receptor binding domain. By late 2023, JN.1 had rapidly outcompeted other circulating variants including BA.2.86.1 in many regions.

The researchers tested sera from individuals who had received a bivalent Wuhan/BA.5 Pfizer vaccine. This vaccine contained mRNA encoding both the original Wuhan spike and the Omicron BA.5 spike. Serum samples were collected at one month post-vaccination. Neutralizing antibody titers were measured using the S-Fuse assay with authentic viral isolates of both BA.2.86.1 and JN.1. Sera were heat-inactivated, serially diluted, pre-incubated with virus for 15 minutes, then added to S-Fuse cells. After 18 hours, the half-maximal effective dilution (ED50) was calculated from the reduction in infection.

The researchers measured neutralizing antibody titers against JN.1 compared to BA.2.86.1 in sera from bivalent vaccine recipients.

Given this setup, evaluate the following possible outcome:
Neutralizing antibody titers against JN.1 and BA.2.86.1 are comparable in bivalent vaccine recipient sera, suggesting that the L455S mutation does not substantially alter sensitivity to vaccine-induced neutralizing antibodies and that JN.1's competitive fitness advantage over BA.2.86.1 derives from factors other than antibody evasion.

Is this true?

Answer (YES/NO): NO